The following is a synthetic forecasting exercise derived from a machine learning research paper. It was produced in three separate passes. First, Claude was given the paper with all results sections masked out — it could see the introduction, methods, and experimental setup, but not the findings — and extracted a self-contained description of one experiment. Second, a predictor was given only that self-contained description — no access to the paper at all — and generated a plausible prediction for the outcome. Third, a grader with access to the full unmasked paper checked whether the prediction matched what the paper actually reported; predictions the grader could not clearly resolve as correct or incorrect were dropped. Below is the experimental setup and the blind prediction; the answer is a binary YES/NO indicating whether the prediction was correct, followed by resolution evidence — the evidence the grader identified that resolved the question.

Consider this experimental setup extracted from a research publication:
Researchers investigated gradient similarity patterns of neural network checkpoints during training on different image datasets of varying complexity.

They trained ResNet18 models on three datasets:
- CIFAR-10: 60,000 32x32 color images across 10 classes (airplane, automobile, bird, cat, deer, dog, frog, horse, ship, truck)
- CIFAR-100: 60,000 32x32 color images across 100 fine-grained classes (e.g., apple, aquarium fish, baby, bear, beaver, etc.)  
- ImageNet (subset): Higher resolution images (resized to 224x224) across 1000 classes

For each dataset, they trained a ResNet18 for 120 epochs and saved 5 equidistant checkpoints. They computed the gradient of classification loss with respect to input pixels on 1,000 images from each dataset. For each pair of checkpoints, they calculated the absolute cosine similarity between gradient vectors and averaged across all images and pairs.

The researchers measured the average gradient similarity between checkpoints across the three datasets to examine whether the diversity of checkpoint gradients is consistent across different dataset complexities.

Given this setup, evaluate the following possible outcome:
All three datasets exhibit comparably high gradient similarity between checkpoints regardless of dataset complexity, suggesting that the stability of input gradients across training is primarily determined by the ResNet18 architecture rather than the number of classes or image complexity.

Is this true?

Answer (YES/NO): NO